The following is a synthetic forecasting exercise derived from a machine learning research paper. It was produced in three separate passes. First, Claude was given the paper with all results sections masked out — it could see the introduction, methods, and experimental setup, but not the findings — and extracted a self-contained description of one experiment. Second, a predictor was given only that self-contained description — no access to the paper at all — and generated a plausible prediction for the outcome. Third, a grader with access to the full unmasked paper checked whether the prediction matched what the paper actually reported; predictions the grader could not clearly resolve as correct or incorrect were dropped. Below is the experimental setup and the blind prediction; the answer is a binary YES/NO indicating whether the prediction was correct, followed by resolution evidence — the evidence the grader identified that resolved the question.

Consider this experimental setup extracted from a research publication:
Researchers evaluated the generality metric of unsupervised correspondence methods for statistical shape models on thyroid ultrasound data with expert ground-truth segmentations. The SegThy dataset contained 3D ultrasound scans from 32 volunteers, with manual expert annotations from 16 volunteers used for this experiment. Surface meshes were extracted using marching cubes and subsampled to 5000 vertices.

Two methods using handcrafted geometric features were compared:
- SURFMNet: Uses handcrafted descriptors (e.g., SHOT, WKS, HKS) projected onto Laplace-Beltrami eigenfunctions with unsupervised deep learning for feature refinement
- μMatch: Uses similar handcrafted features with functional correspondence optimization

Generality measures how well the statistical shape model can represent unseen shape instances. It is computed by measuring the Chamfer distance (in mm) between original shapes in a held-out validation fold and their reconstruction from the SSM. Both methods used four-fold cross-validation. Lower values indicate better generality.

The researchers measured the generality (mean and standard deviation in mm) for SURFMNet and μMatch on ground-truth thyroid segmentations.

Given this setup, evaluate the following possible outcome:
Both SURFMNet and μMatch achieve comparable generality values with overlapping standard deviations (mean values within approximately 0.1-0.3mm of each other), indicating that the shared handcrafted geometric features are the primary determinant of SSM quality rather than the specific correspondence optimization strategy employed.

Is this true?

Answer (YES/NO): NO